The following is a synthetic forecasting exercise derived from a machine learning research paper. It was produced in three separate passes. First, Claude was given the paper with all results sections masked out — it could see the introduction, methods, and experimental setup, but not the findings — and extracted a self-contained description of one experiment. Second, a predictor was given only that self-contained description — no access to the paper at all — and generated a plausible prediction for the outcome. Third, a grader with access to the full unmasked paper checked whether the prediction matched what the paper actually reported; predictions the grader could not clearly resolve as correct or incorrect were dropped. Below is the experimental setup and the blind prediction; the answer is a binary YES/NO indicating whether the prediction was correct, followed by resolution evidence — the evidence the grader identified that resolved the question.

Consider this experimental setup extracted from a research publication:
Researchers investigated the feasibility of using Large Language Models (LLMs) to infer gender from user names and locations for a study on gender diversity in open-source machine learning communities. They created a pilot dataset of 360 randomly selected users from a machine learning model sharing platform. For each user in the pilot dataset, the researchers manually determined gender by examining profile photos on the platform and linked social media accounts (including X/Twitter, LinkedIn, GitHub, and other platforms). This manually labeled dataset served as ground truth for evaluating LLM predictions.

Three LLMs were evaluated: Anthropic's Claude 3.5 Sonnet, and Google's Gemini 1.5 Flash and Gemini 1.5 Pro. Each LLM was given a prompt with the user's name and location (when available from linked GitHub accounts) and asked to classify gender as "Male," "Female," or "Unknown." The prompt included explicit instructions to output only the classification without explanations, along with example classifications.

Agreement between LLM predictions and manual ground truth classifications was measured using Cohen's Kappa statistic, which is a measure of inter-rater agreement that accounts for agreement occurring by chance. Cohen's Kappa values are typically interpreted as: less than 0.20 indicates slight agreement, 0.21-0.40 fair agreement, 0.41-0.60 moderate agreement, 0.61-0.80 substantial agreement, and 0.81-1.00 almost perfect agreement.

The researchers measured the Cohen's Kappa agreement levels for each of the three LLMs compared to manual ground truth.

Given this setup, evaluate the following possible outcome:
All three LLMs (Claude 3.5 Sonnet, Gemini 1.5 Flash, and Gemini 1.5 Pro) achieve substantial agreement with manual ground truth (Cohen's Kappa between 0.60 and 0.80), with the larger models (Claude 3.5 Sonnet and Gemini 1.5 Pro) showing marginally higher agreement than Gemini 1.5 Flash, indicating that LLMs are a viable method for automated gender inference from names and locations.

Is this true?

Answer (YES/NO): NO